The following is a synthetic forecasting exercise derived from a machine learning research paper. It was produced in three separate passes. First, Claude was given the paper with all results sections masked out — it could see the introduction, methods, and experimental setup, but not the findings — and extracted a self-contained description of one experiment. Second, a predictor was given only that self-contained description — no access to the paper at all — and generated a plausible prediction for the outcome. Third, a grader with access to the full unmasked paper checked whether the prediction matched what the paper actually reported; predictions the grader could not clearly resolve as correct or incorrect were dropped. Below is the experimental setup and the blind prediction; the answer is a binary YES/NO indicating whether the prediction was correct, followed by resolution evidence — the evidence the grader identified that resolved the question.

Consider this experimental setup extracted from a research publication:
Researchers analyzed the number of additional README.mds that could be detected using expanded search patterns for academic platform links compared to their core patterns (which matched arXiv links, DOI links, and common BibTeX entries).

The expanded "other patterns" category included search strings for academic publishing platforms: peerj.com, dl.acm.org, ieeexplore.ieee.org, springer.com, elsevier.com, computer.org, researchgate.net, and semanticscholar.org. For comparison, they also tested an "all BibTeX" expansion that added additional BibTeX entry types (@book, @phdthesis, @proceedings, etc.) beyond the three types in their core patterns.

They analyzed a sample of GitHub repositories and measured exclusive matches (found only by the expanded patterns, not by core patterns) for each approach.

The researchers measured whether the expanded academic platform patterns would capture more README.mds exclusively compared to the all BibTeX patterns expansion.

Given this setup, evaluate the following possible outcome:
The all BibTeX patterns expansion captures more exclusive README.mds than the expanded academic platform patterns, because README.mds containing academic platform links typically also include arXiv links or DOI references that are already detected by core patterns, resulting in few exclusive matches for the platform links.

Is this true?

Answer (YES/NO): NO